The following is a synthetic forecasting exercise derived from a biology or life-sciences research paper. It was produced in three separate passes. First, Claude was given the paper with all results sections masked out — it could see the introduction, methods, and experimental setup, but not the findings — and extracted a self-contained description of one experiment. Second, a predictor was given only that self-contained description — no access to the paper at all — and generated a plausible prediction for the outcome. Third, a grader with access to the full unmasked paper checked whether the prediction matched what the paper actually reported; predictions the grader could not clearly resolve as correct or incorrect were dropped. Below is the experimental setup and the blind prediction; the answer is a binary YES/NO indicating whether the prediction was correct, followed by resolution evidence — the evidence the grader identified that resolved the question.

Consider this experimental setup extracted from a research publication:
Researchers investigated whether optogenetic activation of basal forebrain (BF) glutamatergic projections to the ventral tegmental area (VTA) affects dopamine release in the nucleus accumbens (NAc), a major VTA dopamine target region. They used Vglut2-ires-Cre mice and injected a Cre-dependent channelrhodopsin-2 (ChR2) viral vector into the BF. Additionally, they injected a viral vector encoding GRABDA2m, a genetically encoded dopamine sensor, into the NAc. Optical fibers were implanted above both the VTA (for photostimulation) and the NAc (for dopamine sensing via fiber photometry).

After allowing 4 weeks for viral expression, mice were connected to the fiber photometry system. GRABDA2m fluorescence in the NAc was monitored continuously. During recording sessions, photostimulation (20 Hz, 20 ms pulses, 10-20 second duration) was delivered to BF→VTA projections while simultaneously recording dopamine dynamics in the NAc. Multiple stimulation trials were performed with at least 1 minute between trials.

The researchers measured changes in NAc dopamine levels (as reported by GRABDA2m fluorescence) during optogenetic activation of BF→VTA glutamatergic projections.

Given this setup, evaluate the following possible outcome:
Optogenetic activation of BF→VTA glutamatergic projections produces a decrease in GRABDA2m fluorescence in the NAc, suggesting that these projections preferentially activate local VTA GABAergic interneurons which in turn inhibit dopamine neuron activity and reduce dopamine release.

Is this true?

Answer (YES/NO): NO